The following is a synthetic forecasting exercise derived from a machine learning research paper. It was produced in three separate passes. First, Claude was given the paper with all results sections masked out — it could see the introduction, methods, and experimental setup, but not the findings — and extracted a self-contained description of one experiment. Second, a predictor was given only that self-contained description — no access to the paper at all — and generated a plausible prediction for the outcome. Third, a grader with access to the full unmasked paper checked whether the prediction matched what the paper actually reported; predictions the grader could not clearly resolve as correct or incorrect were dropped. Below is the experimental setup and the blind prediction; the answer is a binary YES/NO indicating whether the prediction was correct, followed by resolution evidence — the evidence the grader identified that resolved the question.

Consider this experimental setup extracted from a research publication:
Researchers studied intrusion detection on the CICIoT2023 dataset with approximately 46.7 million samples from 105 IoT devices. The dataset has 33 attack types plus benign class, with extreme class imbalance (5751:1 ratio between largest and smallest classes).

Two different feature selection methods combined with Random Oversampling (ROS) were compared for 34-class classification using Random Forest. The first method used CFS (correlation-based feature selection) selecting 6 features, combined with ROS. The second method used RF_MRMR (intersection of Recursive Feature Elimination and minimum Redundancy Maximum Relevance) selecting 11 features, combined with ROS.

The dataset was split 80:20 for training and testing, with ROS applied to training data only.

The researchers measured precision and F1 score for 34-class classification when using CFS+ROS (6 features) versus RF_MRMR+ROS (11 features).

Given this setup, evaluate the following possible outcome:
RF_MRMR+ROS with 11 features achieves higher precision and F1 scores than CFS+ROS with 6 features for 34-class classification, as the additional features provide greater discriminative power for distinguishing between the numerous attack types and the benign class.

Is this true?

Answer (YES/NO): NO